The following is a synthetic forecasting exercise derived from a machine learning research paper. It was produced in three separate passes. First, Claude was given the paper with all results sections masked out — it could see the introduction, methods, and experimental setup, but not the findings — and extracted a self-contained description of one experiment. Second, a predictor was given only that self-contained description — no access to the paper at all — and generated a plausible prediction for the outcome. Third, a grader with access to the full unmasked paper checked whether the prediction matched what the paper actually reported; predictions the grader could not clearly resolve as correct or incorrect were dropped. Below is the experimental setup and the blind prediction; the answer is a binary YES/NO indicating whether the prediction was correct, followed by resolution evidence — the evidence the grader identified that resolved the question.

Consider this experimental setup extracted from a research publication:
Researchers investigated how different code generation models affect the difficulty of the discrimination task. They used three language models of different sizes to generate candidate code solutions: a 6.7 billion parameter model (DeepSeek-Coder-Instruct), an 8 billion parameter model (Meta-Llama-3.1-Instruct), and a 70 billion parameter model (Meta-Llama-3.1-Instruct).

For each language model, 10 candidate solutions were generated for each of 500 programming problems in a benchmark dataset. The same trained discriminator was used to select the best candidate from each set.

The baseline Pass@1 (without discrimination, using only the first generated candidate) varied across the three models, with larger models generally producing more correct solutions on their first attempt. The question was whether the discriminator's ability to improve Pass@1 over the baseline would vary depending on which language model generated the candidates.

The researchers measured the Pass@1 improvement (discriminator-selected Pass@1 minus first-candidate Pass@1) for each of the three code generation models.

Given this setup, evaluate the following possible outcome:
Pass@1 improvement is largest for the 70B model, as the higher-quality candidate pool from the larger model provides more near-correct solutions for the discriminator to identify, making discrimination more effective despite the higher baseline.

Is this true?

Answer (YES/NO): NO